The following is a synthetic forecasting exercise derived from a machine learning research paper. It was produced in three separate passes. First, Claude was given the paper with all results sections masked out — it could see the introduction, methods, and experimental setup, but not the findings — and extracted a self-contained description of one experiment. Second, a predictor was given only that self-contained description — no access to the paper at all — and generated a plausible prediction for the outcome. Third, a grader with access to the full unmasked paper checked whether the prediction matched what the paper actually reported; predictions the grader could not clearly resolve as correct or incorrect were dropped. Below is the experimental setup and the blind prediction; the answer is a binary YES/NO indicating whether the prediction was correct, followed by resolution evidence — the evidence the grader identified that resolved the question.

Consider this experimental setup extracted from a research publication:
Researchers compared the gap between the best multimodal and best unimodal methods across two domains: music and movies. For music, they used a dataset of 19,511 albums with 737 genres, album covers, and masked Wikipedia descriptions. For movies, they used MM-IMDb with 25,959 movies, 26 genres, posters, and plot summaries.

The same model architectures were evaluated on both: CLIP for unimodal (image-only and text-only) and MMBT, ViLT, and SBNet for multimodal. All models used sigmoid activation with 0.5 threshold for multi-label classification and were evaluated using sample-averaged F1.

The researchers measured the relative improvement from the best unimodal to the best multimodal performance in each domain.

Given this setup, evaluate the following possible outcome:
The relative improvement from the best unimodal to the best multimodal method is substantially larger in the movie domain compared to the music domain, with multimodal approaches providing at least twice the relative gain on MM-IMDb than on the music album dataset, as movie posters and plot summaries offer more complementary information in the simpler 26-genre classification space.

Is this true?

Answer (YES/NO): NO